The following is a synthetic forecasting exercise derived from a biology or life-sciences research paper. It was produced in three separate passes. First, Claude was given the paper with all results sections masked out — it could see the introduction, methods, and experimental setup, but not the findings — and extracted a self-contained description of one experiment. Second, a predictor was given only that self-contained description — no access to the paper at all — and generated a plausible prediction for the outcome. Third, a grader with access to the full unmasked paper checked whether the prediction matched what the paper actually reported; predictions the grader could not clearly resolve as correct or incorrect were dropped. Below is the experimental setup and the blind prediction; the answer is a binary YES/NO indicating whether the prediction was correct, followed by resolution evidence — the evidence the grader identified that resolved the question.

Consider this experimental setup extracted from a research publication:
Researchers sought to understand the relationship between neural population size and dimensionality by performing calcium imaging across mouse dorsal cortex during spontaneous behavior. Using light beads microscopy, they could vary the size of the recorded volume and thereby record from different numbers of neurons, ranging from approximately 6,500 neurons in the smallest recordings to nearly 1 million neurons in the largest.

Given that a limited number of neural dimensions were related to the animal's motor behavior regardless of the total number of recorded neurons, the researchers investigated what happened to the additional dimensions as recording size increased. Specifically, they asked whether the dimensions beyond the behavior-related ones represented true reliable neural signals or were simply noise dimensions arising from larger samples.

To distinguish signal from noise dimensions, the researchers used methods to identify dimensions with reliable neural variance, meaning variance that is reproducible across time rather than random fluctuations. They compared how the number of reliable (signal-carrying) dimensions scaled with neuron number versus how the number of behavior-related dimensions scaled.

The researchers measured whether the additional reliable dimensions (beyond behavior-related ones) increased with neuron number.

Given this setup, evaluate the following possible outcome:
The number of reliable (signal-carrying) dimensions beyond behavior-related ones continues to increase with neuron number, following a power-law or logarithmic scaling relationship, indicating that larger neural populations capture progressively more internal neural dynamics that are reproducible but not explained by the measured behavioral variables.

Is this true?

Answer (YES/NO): YES